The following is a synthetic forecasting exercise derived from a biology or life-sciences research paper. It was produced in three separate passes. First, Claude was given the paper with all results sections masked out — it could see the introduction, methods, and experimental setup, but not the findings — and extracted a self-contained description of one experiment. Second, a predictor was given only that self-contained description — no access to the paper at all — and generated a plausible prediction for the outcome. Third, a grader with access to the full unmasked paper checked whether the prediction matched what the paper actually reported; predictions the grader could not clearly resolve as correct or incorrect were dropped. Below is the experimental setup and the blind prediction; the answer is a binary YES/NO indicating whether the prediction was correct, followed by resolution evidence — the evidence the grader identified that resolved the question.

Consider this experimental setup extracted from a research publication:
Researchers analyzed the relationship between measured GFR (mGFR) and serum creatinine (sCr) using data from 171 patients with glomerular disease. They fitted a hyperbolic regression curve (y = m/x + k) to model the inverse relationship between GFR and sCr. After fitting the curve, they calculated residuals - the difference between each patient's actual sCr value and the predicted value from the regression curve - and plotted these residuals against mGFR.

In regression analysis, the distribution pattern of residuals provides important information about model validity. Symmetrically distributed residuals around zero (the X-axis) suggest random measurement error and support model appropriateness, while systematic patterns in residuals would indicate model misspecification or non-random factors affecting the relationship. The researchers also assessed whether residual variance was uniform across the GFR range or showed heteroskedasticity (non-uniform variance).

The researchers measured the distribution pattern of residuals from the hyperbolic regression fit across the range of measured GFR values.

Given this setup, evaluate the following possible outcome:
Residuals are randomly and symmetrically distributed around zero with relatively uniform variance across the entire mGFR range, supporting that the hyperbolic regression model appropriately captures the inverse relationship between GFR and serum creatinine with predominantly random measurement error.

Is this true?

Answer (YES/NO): NO